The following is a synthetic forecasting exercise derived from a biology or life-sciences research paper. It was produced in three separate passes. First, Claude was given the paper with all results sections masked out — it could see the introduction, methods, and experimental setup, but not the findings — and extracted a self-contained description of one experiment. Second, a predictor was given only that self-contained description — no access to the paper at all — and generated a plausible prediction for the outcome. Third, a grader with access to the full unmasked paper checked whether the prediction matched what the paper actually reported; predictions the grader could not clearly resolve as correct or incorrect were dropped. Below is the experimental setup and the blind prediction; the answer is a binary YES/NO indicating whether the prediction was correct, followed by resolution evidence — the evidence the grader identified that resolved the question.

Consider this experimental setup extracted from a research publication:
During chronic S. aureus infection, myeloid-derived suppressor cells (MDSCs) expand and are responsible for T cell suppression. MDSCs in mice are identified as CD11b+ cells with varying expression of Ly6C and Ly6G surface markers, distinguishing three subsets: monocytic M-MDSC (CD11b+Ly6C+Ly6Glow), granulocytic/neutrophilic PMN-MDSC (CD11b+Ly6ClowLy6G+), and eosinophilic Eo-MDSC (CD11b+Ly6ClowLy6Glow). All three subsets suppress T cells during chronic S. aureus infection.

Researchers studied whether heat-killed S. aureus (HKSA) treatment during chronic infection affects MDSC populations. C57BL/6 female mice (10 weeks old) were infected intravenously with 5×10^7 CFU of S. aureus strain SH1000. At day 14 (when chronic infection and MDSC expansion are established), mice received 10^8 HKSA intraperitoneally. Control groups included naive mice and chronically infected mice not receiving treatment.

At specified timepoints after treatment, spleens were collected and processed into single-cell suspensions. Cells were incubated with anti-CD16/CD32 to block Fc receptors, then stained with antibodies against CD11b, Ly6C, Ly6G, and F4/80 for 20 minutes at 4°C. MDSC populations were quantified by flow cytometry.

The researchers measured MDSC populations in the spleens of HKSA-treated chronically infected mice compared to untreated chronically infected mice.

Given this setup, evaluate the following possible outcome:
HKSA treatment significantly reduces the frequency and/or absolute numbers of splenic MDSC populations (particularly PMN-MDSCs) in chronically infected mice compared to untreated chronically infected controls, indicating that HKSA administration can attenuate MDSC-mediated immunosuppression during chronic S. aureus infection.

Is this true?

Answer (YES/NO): YES